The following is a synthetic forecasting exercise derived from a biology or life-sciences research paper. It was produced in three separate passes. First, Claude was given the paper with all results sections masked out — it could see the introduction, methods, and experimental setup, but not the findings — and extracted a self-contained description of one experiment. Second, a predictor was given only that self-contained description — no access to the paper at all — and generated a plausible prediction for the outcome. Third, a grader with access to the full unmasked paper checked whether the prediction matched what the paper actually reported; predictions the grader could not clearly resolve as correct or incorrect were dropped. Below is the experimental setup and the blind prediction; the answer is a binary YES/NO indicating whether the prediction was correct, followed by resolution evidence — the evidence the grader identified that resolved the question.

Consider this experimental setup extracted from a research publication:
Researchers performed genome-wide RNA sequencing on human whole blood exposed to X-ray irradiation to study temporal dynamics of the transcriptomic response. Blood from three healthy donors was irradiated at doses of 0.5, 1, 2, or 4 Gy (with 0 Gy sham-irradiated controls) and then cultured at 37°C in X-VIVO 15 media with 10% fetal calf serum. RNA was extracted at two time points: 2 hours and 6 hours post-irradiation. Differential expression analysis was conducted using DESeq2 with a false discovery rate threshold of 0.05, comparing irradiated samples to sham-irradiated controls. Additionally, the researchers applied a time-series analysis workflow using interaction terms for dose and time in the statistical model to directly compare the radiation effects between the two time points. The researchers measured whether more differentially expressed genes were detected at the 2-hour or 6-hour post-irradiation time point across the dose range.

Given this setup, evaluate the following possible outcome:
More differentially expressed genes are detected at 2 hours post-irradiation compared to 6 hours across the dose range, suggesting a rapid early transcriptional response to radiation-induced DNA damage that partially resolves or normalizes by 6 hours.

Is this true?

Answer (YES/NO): NO